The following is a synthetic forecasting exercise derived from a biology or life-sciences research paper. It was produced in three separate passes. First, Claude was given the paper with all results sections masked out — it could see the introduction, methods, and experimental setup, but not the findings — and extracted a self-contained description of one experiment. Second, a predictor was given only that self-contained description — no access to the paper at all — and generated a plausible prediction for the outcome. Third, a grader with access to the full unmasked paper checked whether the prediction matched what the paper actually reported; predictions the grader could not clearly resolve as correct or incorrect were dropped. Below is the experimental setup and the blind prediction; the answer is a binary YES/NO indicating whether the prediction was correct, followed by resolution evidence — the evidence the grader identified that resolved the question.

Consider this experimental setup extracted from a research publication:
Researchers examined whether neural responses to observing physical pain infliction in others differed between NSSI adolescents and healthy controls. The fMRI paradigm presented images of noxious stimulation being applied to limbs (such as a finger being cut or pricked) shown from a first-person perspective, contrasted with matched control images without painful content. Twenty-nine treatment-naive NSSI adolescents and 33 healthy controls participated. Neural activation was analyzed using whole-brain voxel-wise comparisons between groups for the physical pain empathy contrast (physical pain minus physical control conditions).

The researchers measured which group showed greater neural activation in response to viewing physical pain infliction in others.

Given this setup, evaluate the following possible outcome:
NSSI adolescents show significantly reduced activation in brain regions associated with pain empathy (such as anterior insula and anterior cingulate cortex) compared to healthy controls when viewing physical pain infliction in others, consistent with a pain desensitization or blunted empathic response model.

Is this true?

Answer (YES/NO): NO